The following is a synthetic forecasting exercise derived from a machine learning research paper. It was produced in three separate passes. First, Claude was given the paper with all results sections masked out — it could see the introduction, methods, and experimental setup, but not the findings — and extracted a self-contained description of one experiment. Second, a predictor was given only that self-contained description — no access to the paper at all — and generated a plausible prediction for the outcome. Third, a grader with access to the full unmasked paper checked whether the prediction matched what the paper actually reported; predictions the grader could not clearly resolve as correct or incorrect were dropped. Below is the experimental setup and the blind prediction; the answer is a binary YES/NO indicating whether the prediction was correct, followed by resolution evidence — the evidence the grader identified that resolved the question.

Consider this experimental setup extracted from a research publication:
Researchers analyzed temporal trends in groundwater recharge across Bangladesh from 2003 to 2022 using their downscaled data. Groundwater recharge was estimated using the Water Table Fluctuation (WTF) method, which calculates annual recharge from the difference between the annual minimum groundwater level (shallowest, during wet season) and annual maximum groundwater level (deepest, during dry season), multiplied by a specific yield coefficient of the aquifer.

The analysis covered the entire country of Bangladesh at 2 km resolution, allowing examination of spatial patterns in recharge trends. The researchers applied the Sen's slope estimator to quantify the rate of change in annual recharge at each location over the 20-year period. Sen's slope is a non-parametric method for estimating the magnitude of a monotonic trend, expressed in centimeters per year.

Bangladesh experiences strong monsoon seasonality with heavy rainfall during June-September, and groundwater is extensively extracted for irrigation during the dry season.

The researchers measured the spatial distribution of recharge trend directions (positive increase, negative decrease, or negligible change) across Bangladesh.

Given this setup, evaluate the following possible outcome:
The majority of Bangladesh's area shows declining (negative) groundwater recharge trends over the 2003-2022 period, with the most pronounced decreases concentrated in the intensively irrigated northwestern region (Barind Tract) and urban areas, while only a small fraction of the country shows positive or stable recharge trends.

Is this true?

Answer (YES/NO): NO